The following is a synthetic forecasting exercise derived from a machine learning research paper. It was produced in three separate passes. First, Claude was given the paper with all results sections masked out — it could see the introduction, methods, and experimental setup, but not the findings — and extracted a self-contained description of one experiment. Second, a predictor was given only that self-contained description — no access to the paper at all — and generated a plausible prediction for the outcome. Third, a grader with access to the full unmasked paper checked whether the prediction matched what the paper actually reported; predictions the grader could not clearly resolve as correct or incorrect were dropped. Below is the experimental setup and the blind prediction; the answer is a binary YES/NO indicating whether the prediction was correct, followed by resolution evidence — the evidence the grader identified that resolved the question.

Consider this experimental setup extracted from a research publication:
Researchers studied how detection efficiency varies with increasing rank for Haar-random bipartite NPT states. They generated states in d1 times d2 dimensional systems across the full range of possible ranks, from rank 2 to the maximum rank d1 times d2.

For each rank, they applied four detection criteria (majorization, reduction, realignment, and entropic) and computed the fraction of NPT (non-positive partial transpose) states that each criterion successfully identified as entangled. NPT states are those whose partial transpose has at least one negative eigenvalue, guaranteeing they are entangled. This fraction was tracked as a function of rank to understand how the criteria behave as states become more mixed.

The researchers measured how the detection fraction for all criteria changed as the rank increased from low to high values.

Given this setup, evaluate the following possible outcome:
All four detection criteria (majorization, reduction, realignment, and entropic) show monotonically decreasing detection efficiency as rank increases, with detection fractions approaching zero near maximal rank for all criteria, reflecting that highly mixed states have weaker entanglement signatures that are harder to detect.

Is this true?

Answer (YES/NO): NO